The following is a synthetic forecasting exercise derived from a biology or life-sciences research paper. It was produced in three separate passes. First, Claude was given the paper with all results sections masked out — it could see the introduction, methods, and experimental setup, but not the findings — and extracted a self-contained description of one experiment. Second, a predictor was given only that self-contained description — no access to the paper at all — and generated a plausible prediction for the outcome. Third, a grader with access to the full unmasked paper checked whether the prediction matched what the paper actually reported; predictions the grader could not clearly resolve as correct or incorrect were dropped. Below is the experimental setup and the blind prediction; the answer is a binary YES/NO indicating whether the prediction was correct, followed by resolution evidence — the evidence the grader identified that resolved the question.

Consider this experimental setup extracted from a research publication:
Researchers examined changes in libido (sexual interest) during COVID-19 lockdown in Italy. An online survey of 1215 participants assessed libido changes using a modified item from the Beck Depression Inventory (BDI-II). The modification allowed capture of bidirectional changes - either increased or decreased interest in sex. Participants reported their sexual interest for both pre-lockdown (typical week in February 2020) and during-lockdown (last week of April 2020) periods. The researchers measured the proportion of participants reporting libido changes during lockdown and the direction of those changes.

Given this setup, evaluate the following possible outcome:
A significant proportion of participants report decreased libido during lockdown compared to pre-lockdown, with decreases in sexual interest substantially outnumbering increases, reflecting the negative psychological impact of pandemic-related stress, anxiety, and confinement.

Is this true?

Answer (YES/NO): YES